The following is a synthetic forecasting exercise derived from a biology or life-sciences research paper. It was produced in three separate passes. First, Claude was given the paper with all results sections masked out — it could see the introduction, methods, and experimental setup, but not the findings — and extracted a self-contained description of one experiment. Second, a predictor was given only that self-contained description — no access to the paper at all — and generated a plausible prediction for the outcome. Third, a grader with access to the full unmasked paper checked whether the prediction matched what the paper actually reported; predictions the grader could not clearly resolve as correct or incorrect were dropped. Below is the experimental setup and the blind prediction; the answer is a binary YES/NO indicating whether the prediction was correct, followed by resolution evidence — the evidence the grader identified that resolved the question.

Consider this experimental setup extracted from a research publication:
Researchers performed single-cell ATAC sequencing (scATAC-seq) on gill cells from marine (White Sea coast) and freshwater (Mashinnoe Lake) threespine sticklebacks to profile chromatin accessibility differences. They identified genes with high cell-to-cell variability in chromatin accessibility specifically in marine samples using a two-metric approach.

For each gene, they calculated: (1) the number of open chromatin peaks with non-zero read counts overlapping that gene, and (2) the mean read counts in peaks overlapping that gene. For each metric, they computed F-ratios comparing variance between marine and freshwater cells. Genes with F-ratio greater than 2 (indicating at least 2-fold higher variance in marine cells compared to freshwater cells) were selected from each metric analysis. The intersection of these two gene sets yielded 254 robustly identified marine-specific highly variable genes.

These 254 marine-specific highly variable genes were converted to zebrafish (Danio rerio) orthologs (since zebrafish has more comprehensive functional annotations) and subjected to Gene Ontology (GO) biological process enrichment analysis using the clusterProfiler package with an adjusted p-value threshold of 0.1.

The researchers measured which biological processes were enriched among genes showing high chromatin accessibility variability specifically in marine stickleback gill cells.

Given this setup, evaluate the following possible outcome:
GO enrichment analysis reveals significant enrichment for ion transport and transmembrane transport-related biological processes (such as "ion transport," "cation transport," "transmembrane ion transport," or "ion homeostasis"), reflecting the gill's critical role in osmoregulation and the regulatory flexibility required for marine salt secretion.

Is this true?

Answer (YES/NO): NO